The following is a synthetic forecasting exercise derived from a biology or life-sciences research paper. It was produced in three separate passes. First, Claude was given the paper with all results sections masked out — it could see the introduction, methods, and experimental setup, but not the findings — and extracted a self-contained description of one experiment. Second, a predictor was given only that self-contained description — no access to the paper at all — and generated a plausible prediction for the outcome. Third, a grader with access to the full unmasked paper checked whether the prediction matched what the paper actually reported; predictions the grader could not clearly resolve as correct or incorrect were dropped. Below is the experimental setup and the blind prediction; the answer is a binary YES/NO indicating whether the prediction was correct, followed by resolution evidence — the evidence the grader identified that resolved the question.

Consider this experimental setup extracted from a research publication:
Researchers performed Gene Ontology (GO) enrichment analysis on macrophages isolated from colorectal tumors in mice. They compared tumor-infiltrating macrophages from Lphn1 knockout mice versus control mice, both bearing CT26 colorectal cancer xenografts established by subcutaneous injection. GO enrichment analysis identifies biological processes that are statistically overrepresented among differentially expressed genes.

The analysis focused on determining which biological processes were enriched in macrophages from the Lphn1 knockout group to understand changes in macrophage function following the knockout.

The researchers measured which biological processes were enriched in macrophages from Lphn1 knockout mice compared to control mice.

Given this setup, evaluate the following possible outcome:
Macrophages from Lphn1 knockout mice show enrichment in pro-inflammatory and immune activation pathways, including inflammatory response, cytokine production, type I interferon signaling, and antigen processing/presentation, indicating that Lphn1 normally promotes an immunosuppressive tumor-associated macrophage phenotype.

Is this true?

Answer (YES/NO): NO